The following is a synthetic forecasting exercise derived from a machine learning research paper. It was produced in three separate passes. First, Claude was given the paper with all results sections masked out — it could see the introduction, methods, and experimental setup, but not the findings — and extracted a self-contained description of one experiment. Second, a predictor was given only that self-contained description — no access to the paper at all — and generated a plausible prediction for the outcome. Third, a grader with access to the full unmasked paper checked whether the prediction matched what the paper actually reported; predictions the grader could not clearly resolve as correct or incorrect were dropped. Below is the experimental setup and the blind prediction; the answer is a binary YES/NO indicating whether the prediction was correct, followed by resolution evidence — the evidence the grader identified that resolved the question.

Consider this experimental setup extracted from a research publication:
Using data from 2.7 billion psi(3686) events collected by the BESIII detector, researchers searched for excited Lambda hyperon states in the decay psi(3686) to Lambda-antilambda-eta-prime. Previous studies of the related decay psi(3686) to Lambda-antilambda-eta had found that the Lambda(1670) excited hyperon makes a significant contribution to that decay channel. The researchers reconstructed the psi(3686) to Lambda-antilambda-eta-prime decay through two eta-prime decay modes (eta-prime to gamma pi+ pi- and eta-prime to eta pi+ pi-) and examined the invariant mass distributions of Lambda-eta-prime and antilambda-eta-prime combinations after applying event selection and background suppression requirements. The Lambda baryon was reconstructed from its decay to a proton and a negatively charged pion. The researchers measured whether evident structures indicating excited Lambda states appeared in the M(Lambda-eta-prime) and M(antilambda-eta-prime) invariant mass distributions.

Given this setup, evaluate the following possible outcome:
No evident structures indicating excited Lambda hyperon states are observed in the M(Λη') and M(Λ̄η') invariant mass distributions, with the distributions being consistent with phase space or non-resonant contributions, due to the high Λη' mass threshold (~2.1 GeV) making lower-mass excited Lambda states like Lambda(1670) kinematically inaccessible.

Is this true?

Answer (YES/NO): YES